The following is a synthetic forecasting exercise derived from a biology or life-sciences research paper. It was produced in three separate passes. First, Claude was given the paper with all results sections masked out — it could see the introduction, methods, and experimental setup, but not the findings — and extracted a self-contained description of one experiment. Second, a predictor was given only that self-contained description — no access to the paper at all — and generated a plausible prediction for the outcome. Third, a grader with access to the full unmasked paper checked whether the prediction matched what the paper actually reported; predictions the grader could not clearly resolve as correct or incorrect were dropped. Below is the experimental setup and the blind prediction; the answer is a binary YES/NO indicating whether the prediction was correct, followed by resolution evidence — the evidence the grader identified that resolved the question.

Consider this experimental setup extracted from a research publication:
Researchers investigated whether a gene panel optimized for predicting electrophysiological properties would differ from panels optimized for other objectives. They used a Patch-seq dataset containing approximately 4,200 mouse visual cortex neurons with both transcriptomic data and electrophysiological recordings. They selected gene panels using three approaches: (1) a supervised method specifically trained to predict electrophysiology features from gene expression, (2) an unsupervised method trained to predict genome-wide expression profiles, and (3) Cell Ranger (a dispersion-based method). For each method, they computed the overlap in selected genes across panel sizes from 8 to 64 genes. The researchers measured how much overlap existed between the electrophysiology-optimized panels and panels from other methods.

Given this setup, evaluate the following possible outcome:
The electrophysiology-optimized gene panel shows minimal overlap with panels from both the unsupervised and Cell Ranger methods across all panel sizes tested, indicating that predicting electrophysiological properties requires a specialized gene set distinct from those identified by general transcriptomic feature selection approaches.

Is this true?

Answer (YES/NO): YES